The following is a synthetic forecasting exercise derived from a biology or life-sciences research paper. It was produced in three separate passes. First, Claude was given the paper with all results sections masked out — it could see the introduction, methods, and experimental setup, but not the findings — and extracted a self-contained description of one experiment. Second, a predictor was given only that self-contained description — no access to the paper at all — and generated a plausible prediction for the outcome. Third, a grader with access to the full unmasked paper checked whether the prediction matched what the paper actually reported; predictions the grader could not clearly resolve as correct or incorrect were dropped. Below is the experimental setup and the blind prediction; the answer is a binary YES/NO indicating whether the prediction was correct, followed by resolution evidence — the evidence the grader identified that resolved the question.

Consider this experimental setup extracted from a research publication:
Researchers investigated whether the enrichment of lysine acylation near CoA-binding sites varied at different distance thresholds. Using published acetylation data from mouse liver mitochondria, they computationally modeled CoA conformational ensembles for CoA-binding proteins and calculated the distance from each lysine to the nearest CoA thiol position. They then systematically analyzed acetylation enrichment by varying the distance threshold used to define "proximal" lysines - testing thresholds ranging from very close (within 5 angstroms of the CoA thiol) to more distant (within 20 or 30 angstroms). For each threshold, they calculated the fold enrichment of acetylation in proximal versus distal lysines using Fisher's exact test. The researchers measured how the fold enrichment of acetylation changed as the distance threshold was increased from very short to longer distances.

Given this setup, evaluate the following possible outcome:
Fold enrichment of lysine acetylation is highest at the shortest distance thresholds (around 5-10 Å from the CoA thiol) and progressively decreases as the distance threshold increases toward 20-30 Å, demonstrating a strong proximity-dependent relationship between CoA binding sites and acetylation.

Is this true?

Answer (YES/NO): YES